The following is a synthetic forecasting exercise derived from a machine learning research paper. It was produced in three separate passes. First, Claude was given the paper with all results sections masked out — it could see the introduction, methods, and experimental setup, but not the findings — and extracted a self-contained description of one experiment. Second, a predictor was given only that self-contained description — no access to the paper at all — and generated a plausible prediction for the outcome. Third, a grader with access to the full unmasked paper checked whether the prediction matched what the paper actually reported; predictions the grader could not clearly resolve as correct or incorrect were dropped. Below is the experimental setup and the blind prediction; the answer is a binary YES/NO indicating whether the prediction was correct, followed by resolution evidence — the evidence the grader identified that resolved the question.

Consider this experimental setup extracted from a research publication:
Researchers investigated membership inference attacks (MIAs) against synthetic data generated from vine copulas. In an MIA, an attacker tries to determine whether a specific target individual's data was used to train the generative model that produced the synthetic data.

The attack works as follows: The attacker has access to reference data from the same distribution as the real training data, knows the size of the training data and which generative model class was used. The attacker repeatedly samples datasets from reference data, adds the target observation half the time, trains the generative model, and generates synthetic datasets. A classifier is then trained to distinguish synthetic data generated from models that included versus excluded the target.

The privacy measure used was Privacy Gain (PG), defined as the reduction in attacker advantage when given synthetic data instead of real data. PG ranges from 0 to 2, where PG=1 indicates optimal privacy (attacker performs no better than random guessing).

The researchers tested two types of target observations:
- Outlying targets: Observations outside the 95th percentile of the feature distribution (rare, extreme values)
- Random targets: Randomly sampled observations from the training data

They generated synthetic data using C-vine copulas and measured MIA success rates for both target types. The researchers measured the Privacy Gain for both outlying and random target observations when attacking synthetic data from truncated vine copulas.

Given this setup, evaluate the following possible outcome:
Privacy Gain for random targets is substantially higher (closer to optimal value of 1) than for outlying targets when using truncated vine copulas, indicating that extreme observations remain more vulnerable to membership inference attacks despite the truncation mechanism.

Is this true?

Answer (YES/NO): NO